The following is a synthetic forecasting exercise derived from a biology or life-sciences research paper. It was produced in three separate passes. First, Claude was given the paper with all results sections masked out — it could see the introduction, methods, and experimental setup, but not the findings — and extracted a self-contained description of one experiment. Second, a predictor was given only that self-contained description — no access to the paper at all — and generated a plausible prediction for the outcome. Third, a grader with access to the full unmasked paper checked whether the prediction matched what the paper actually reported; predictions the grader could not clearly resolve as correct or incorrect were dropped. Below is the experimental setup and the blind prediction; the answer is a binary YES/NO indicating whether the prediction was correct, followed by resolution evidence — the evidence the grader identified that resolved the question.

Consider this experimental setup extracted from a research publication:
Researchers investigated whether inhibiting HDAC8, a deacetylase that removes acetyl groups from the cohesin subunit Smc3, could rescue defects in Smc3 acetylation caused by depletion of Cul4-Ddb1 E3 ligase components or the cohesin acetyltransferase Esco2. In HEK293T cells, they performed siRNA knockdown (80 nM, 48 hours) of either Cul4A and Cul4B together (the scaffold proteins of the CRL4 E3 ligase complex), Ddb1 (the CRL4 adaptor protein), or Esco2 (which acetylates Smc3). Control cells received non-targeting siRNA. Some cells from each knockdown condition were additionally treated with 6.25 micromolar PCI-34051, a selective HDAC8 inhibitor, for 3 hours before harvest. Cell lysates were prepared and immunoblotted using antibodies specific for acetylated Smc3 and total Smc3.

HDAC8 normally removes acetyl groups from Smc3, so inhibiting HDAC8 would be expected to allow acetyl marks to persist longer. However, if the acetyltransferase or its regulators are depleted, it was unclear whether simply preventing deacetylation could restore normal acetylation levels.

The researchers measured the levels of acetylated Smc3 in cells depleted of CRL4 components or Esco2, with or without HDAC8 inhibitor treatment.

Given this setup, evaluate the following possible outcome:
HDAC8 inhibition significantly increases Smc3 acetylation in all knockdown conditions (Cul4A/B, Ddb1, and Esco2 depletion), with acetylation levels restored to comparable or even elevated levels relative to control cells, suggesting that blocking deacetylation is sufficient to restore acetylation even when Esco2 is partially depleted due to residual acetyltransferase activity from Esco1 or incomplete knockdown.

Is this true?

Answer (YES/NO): YES